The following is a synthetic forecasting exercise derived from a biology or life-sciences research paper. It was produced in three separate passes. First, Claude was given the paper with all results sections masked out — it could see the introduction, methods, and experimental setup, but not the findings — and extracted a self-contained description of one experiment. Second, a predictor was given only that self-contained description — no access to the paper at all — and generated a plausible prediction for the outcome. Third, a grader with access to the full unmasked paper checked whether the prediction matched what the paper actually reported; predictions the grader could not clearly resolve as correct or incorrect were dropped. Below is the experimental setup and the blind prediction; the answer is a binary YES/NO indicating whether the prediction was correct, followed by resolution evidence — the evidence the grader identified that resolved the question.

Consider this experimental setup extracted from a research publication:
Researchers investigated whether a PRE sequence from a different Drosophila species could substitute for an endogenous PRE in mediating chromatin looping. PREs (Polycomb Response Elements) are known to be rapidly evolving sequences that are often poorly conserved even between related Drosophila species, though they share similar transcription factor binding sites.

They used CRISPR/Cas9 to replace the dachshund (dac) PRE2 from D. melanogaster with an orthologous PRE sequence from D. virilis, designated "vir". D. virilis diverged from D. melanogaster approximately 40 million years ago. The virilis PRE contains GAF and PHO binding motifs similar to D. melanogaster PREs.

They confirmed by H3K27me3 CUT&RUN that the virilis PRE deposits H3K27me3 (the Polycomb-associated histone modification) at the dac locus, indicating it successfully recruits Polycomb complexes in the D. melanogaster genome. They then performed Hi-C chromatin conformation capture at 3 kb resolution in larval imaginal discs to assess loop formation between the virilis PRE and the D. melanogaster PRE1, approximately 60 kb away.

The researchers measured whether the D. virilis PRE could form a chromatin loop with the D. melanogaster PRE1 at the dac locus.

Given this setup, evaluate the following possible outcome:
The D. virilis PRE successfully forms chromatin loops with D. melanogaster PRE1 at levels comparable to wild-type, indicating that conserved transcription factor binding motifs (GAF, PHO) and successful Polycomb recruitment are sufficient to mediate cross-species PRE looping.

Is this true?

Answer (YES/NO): NO